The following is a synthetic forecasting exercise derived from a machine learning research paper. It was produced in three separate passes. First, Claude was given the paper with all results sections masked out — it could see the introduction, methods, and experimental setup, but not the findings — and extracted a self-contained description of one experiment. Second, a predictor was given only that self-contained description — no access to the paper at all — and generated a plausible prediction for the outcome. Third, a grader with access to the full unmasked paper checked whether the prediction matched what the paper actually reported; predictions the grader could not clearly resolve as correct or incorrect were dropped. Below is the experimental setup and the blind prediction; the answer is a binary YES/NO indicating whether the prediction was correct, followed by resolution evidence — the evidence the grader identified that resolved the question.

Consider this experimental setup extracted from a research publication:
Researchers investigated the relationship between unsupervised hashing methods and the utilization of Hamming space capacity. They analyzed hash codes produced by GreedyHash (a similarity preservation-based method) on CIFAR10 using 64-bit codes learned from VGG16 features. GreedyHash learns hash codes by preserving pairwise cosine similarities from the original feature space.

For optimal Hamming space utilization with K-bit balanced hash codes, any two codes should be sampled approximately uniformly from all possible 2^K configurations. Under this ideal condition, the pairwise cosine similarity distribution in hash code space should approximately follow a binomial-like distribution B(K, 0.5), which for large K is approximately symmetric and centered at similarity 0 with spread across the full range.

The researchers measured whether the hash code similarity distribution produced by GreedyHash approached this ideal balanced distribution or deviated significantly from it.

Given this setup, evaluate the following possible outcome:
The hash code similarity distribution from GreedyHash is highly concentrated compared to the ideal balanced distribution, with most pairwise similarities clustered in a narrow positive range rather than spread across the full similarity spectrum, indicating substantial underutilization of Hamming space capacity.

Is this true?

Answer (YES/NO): YES